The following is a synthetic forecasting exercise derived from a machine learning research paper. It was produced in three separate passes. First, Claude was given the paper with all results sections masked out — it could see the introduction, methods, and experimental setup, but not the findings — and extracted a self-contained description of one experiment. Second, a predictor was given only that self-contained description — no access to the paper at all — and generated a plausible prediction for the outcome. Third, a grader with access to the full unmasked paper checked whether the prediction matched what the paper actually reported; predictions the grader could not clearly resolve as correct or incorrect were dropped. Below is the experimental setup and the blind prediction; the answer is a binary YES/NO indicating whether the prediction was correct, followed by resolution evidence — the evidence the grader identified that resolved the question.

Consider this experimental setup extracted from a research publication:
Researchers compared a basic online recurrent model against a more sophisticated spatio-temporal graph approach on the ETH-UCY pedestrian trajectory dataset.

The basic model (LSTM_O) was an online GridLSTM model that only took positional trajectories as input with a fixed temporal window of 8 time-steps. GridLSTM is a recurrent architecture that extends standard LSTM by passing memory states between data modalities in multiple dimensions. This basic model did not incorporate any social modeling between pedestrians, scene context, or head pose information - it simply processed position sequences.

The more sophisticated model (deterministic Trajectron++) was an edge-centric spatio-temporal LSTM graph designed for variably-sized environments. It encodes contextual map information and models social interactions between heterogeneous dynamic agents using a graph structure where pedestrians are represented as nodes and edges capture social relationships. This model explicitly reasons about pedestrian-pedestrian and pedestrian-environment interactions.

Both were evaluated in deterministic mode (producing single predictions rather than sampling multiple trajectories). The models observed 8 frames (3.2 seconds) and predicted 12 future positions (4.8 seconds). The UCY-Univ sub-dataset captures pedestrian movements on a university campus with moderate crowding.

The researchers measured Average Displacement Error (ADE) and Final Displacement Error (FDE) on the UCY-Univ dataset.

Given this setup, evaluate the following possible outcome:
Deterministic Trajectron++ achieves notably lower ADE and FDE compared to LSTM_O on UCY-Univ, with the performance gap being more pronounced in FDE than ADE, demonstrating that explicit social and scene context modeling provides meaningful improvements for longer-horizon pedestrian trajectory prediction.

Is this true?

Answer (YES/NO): NO